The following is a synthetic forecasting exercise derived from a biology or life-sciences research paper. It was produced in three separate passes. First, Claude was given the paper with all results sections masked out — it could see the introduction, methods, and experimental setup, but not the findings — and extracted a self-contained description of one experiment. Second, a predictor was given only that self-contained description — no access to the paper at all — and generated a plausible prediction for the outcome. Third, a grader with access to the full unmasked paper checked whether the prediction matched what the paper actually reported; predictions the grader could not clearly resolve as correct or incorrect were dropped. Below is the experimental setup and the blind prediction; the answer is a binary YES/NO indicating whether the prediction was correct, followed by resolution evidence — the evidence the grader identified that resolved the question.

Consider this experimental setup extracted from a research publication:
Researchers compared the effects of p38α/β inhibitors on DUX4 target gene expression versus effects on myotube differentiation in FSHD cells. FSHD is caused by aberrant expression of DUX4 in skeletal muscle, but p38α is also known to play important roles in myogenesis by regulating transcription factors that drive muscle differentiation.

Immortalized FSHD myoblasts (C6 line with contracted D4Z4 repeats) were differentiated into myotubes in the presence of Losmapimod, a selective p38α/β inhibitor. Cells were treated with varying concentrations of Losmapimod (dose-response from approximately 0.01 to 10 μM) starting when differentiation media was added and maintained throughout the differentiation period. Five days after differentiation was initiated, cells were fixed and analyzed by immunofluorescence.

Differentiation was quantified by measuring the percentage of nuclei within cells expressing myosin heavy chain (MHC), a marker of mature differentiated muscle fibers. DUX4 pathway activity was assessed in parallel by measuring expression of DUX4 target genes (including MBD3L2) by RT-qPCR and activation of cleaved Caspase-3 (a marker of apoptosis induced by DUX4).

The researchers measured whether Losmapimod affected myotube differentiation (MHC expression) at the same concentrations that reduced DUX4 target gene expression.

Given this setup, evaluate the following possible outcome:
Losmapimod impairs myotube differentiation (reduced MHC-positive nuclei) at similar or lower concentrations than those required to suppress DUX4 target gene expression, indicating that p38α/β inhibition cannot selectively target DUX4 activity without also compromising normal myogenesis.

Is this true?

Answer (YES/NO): NO